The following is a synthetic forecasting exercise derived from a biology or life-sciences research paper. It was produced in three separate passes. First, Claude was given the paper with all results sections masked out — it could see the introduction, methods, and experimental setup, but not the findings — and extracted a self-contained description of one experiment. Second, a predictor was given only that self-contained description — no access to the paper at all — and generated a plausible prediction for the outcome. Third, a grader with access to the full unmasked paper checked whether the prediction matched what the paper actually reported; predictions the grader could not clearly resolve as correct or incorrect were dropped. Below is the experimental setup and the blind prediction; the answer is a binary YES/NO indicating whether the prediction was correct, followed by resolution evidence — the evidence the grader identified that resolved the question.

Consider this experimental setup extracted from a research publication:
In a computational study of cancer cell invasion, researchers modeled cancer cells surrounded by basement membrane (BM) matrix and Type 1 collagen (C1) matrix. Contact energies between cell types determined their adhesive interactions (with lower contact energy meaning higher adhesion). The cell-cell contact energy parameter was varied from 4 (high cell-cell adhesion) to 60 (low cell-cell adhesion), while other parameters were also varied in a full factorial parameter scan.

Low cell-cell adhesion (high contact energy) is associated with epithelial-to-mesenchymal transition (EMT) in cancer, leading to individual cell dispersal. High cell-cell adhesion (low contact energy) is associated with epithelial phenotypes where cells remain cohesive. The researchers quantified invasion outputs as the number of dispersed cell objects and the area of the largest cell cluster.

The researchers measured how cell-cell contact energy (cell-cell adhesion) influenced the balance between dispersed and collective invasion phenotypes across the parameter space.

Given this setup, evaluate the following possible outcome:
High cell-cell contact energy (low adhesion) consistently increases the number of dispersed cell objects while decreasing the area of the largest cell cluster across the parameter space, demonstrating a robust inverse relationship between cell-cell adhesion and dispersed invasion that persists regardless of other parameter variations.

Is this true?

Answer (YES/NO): NO